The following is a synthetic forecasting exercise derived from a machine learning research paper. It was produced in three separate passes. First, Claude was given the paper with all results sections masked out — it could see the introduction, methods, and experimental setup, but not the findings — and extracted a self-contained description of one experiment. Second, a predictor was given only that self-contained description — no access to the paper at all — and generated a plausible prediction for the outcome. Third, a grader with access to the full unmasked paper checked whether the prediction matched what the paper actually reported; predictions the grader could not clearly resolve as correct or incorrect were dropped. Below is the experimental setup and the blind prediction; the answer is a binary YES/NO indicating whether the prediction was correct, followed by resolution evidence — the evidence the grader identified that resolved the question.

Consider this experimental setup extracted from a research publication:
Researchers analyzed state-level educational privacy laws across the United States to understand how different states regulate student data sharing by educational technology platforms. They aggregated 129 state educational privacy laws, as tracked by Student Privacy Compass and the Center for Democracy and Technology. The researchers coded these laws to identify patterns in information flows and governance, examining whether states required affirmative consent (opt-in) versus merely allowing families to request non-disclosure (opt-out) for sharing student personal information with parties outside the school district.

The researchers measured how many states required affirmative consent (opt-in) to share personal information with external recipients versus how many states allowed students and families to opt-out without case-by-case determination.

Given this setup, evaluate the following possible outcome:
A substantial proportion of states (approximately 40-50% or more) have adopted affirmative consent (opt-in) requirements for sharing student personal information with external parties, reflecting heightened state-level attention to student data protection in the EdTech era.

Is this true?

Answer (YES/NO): NO